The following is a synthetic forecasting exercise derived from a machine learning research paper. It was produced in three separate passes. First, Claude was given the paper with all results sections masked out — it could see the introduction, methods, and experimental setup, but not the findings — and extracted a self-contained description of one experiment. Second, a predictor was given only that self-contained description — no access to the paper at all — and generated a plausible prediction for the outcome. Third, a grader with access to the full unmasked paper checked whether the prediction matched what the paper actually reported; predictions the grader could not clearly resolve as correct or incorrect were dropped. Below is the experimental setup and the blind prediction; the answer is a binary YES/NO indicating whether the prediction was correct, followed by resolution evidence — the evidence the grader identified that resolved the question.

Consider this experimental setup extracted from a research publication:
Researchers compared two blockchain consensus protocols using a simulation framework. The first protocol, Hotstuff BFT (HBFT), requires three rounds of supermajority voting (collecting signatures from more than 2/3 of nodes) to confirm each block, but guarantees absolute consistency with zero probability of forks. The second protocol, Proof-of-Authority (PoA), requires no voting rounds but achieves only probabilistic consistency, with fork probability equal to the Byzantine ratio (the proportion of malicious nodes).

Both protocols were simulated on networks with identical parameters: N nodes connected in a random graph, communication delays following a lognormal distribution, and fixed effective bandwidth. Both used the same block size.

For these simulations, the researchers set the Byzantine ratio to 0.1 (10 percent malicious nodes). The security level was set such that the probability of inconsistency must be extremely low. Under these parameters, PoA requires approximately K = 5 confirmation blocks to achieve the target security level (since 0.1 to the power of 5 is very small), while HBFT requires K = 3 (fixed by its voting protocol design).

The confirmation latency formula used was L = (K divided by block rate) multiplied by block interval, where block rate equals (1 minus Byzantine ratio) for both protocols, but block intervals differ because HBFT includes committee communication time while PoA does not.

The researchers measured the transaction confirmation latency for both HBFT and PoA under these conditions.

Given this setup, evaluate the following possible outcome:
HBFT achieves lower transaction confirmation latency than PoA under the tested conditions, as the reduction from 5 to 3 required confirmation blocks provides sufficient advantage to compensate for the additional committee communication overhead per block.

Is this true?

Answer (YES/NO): YES